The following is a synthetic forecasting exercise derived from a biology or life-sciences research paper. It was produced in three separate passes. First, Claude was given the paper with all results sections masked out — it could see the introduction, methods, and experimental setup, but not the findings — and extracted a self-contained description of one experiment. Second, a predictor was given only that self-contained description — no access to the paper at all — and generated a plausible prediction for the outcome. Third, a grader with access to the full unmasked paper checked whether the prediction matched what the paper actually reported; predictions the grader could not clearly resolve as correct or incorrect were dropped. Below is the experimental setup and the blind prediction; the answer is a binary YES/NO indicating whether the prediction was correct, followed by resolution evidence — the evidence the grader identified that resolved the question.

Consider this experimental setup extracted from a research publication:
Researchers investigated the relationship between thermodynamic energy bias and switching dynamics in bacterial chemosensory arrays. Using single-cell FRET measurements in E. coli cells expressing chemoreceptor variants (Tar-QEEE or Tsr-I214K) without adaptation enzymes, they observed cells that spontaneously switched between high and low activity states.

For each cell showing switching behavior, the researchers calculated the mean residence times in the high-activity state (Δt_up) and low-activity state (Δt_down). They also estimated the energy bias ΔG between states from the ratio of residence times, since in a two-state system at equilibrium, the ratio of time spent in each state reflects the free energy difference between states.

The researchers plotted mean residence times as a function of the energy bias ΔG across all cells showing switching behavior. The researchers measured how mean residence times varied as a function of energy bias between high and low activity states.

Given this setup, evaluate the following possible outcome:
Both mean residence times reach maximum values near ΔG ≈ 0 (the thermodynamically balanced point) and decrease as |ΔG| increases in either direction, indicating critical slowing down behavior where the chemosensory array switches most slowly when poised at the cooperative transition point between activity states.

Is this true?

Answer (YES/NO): NO